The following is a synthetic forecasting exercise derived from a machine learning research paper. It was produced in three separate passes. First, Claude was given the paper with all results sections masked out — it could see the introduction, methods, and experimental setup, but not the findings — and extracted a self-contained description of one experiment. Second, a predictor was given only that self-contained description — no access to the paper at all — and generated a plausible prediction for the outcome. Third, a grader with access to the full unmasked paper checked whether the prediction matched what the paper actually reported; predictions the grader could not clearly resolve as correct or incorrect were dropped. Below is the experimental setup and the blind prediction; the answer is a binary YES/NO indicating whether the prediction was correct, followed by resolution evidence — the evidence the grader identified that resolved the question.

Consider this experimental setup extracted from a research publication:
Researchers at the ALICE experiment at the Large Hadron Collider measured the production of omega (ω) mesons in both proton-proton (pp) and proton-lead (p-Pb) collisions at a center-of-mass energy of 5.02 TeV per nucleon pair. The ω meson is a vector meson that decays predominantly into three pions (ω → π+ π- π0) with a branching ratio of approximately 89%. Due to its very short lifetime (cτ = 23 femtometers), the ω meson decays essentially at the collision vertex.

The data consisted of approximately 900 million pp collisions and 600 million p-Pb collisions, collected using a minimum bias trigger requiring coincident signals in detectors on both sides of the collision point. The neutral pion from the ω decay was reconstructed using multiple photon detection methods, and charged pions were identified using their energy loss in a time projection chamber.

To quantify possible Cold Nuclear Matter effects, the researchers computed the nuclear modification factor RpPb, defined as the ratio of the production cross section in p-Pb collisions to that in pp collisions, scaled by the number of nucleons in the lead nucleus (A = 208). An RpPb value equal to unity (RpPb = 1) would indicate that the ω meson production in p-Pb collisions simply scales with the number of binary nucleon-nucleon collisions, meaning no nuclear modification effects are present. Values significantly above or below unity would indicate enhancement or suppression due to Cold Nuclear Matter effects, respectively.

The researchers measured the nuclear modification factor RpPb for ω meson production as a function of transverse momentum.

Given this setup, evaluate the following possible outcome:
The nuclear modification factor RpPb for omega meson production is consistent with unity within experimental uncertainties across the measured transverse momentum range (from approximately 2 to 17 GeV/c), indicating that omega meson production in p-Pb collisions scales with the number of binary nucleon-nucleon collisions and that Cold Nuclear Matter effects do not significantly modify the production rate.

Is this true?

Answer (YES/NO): YES